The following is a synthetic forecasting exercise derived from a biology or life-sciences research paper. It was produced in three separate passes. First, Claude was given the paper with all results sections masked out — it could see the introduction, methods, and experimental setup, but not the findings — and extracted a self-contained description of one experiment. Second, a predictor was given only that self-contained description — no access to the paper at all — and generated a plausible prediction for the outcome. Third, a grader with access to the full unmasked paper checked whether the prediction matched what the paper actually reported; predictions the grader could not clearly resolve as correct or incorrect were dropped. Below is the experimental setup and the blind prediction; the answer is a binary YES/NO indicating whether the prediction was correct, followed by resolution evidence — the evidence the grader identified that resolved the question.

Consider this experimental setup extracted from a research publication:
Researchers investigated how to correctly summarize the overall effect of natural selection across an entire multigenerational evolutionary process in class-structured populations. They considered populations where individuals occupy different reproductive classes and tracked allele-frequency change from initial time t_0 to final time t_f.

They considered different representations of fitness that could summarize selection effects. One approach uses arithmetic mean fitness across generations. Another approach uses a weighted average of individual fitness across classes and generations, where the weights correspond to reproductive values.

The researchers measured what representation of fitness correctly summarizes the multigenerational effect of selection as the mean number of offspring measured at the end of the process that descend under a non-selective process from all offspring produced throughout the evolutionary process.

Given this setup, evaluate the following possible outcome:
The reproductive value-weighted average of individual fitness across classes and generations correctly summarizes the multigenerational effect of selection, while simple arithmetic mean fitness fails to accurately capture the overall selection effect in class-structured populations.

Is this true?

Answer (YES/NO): NO